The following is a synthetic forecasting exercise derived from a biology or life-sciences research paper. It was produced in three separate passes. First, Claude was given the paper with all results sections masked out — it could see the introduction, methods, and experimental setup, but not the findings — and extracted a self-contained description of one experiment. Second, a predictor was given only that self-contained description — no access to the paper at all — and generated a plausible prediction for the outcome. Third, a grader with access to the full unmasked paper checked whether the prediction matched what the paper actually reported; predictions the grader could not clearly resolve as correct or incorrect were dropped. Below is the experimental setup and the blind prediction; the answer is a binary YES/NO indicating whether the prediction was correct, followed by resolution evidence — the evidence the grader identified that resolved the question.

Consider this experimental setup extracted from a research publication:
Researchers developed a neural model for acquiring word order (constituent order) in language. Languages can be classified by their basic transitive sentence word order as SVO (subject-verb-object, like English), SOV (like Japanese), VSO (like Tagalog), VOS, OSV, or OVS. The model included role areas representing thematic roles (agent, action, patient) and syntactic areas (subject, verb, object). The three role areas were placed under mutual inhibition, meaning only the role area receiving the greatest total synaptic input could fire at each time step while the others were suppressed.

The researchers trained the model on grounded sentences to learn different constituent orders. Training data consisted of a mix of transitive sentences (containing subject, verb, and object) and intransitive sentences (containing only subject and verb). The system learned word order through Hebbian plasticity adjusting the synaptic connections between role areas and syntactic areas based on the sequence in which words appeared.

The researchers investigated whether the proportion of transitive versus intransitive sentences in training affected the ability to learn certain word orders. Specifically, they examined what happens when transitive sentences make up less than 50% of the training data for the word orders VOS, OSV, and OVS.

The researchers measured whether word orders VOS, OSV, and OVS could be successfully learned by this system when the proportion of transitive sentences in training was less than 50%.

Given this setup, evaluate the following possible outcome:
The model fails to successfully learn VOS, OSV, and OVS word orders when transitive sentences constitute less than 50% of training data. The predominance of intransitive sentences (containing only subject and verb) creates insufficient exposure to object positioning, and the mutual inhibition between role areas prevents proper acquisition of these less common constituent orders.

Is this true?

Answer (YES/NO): YES